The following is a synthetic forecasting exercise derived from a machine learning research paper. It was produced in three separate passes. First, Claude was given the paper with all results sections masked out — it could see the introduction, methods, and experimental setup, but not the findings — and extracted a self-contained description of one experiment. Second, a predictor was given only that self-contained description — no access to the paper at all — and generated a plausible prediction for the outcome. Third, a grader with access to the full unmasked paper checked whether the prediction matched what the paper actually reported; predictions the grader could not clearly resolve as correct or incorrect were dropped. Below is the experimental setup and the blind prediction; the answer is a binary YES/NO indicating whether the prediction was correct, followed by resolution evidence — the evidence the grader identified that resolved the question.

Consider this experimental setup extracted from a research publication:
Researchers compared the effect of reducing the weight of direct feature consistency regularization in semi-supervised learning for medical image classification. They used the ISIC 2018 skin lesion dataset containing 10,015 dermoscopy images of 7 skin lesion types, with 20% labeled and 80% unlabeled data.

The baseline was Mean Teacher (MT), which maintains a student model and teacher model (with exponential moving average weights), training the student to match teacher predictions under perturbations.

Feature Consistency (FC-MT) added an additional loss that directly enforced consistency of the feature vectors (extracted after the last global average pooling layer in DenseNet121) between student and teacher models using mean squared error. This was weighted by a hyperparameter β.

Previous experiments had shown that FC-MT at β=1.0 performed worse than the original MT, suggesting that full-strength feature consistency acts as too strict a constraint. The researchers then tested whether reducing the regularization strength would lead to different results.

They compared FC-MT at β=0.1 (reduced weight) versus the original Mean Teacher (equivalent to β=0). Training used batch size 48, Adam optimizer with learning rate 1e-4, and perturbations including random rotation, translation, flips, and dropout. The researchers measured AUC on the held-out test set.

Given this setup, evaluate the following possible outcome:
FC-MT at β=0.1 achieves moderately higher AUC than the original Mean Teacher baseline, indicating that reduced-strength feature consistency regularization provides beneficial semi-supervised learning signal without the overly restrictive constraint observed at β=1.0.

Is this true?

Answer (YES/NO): NO